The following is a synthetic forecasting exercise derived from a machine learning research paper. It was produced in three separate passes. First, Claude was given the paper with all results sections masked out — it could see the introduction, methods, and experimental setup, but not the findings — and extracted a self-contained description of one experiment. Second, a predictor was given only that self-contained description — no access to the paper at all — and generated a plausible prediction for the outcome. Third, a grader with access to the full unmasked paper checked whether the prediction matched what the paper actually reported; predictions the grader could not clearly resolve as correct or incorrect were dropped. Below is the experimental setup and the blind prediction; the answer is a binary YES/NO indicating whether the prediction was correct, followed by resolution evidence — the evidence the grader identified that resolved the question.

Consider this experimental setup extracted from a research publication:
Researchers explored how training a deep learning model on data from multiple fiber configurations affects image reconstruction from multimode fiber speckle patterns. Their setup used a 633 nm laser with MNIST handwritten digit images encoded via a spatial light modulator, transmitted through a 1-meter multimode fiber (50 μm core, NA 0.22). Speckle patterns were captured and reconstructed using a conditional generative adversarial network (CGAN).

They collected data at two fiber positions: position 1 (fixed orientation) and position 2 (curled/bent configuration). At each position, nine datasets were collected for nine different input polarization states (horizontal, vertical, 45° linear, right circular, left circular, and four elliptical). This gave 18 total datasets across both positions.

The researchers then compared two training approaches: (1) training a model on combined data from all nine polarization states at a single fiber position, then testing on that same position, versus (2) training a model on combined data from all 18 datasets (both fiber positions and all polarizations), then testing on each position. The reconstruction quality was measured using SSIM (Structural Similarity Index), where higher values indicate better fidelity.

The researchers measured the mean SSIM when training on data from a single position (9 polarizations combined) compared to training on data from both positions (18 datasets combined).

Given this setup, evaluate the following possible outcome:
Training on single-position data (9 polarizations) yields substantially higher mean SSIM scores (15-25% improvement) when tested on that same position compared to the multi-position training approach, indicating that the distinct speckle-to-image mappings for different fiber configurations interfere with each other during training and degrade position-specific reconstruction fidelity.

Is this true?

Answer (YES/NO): NO